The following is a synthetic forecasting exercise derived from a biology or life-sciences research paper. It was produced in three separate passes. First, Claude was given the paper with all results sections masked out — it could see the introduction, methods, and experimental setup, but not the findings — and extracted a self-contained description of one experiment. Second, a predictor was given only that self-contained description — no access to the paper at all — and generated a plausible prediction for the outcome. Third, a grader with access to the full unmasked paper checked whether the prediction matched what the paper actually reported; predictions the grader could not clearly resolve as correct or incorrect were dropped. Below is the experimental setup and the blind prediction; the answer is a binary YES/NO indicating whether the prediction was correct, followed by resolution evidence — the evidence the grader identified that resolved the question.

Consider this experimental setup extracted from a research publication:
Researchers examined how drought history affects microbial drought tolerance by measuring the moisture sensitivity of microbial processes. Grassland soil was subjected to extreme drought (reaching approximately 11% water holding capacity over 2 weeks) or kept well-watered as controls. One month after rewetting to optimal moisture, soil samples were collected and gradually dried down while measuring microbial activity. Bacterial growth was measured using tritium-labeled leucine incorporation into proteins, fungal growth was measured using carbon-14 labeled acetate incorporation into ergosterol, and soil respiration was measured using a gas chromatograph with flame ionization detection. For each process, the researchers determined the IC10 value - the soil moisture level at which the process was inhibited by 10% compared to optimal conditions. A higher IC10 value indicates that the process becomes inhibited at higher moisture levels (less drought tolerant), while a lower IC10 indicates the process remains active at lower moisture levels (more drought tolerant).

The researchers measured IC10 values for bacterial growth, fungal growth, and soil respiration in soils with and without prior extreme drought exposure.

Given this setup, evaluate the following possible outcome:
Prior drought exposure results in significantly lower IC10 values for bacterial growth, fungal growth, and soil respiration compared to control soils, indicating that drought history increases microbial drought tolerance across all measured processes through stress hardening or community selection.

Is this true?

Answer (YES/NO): NO